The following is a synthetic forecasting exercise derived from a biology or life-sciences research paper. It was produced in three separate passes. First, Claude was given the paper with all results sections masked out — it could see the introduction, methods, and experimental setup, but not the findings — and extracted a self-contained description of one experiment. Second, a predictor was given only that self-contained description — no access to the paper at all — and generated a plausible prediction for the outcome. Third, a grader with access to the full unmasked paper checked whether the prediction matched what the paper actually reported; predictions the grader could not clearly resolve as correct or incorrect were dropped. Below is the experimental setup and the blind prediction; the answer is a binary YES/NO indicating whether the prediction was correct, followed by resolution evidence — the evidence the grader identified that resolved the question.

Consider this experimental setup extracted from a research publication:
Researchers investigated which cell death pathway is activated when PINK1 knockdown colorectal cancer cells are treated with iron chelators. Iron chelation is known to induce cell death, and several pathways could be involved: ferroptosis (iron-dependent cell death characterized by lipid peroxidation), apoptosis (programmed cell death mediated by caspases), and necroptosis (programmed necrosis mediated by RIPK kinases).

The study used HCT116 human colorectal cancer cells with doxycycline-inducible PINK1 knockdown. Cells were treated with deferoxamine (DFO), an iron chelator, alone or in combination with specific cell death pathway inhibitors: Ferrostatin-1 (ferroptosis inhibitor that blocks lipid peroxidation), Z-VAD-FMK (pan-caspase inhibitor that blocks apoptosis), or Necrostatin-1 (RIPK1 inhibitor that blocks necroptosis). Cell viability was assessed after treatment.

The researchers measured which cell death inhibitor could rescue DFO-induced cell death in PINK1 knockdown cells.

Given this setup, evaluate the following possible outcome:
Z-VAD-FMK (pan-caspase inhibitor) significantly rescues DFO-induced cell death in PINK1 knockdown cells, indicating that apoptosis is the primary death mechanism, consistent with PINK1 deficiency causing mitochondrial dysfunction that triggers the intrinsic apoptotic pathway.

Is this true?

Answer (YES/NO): NO